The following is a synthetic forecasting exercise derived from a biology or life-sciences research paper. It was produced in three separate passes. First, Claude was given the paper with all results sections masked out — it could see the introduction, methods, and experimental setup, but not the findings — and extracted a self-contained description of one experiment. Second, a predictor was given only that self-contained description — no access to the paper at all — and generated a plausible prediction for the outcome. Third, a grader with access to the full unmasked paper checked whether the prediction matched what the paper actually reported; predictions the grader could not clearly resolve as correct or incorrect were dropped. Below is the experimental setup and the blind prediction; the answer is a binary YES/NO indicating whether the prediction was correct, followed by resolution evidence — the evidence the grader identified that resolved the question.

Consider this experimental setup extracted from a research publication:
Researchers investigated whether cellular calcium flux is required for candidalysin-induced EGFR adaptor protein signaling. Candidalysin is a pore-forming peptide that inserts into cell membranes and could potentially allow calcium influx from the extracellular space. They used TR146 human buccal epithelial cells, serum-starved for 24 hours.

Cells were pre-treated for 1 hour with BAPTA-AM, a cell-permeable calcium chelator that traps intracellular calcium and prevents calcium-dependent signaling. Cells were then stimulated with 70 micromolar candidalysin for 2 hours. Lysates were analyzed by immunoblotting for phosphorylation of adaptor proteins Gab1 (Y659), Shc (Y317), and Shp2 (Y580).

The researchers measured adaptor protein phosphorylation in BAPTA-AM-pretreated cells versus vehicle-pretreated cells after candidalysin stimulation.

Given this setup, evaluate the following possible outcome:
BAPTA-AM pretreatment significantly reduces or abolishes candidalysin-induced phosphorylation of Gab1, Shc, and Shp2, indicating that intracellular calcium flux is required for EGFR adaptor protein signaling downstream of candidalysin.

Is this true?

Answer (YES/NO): YES